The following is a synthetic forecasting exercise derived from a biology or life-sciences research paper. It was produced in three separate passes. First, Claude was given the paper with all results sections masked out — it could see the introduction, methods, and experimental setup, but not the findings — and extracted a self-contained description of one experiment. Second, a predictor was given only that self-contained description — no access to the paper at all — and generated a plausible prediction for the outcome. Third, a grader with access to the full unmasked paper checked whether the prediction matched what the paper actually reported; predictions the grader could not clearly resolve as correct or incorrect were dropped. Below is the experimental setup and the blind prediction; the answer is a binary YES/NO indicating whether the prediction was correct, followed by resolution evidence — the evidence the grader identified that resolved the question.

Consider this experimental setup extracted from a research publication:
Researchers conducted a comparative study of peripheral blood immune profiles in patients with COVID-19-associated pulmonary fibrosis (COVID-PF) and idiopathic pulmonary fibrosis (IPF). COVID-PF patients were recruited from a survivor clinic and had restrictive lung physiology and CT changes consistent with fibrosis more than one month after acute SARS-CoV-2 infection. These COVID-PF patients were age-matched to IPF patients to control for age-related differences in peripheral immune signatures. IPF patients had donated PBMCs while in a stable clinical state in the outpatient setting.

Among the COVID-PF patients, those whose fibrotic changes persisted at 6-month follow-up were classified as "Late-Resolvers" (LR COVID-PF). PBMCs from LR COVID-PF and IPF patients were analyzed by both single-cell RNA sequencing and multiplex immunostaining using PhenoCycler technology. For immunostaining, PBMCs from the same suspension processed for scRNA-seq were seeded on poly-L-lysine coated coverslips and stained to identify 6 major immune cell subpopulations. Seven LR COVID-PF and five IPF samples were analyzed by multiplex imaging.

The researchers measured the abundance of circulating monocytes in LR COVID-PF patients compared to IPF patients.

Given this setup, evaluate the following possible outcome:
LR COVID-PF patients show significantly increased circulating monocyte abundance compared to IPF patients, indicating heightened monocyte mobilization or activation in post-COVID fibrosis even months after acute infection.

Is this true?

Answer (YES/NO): NO